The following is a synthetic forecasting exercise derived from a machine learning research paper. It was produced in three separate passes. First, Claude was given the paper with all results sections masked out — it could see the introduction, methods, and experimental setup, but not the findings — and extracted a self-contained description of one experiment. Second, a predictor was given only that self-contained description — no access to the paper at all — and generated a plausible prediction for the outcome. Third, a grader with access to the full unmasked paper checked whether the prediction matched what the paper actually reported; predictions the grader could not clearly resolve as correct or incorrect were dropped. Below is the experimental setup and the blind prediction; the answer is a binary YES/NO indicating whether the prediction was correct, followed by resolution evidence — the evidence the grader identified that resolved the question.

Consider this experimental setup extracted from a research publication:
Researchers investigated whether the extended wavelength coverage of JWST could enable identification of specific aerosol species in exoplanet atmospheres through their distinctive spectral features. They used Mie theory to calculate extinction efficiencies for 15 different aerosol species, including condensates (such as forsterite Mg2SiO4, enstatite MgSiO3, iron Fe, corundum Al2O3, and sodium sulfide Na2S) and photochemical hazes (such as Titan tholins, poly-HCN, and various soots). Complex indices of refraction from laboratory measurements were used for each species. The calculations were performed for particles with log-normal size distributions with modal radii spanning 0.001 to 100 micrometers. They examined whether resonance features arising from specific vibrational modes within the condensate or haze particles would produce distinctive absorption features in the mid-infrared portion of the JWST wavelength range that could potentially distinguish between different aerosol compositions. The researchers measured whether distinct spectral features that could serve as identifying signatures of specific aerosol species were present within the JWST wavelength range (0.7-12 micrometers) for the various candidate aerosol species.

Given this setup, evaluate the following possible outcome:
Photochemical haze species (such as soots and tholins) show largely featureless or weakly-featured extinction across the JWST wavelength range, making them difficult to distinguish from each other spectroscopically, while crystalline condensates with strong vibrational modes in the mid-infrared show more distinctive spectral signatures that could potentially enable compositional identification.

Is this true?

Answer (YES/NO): YES